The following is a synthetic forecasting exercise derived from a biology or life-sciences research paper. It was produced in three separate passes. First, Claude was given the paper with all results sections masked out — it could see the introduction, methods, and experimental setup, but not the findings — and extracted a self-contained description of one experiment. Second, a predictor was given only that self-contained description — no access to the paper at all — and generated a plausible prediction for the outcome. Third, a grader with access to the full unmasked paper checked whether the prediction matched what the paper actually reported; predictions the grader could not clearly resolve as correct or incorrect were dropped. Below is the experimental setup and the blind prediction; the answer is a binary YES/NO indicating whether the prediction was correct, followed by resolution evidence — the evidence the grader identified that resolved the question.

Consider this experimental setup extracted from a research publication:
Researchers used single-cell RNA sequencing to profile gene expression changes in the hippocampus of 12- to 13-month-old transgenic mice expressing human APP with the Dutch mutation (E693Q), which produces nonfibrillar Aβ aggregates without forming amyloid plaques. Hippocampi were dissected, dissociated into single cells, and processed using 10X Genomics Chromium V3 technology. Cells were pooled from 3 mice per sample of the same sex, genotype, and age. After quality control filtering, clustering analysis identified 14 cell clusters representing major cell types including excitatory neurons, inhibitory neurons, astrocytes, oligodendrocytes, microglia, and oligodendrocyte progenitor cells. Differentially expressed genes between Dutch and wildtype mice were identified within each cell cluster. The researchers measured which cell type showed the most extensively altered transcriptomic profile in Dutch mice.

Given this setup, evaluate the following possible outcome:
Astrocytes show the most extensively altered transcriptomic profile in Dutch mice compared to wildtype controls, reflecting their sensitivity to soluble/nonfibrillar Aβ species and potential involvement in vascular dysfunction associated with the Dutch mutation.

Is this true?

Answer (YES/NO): NO